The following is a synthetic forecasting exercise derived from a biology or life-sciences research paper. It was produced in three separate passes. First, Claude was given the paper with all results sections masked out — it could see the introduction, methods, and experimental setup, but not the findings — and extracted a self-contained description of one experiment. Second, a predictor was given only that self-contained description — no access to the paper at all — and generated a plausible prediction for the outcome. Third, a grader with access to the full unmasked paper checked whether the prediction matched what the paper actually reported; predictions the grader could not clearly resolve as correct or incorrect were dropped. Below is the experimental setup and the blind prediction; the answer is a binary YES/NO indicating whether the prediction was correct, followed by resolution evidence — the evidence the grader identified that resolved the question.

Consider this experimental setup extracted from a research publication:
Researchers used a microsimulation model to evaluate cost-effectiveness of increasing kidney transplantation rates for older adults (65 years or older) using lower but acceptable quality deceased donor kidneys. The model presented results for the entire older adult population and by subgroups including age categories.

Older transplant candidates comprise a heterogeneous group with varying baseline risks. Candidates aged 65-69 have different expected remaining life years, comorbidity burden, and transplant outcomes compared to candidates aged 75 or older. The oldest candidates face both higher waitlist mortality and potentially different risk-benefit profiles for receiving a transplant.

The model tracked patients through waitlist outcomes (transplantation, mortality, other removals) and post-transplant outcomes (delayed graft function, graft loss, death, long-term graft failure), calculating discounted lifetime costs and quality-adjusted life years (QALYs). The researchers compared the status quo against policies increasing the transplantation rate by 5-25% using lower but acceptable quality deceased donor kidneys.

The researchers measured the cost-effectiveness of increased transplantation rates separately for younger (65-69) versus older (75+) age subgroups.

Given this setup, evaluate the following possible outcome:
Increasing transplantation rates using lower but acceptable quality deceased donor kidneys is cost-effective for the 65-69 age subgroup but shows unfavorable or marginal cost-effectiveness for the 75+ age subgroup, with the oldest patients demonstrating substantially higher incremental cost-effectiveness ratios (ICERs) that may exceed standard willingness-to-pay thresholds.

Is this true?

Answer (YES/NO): NO